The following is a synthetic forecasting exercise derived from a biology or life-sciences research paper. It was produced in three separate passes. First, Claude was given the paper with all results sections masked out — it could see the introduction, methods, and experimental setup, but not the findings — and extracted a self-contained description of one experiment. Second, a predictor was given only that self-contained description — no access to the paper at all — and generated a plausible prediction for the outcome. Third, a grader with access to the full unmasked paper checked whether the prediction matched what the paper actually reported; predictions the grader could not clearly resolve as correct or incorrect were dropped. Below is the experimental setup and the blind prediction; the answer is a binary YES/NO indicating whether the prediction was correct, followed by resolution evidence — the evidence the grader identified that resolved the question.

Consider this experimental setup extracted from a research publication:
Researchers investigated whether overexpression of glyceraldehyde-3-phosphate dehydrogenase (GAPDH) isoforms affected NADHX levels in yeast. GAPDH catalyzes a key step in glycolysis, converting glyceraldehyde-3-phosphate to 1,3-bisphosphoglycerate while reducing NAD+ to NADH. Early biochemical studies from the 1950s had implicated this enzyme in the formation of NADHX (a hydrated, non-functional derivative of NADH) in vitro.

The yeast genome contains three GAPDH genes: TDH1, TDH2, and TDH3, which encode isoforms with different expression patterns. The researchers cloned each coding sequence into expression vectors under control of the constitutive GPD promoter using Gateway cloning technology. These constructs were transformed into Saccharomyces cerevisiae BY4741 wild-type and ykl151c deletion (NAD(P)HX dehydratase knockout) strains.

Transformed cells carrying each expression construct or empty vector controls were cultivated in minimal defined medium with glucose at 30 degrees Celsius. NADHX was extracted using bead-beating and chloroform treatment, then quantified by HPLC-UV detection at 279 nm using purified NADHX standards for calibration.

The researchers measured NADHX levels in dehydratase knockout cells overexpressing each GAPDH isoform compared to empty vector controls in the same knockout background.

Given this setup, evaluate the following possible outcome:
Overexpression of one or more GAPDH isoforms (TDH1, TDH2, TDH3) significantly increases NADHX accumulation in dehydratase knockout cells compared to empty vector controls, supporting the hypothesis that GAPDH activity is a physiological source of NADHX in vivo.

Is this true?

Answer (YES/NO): NO